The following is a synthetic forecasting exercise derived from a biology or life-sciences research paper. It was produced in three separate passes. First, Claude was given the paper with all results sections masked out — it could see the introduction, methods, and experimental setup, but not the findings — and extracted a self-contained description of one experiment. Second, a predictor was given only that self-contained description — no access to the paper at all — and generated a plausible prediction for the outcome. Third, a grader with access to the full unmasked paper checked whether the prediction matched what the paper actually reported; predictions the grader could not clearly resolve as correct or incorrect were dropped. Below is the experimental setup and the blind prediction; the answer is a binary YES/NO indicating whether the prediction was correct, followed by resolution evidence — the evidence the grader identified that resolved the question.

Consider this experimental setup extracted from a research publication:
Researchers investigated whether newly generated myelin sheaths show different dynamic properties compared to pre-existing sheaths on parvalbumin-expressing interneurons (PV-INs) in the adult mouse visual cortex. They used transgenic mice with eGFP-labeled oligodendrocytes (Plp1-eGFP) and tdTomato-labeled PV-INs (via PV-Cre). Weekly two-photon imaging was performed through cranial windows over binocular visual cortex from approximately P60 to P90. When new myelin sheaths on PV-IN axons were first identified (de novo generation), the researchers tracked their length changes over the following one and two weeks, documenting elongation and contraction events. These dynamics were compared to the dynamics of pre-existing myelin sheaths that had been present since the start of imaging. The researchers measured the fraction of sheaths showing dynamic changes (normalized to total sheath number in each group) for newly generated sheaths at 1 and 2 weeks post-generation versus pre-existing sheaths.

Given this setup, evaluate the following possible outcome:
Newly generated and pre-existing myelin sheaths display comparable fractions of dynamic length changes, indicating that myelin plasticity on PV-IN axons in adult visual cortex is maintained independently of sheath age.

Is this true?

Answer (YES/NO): NO